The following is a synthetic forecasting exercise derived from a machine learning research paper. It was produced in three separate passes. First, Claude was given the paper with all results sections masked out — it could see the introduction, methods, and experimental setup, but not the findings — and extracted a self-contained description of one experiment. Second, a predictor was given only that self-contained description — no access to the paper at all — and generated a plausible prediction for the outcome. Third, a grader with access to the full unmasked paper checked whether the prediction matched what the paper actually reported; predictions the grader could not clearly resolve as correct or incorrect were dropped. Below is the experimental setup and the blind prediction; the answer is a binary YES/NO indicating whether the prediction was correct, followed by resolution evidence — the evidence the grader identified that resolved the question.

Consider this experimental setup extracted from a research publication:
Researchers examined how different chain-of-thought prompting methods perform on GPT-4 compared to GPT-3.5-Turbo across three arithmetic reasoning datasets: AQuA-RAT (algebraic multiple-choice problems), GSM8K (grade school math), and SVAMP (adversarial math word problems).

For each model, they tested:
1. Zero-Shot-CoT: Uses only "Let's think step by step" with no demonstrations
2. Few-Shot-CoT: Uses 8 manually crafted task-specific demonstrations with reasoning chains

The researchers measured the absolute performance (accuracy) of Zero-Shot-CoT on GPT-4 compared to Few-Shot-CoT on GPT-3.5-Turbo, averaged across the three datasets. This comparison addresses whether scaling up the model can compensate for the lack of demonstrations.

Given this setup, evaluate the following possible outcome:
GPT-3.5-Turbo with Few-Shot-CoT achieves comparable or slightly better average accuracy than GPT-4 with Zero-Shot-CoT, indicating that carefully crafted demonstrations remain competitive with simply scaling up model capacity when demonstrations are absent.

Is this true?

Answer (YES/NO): NO